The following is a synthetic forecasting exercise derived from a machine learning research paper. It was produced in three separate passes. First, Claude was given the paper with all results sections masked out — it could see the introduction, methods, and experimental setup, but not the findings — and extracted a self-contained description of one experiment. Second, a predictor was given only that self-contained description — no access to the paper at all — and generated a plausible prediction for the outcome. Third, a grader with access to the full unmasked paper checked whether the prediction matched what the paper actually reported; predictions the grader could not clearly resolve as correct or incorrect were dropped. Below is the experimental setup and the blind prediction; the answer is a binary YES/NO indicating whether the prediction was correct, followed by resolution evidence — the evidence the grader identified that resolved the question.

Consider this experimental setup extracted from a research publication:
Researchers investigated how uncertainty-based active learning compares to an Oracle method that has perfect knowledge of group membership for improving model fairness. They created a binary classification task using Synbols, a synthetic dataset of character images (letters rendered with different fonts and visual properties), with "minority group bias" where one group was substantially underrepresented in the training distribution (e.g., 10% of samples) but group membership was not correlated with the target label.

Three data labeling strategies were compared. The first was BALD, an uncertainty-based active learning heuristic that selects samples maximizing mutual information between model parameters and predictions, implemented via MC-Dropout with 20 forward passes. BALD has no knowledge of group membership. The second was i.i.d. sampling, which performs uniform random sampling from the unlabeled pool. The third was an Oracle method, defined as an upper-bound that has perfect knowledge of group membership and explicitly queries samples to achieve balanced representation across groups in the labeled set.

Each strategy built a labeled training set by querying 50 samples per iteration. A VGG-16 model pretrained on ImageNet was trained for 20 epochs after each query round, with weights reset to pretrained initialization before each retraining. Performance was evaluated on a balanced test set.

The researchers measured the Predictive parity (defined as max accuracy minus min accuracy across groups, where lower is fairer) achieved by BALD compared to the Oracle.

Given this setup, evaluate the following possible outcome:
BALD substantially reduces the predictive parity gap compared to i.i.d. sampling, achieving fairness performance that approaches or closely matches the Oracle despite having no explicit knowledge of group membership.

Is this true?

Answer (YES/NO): YES